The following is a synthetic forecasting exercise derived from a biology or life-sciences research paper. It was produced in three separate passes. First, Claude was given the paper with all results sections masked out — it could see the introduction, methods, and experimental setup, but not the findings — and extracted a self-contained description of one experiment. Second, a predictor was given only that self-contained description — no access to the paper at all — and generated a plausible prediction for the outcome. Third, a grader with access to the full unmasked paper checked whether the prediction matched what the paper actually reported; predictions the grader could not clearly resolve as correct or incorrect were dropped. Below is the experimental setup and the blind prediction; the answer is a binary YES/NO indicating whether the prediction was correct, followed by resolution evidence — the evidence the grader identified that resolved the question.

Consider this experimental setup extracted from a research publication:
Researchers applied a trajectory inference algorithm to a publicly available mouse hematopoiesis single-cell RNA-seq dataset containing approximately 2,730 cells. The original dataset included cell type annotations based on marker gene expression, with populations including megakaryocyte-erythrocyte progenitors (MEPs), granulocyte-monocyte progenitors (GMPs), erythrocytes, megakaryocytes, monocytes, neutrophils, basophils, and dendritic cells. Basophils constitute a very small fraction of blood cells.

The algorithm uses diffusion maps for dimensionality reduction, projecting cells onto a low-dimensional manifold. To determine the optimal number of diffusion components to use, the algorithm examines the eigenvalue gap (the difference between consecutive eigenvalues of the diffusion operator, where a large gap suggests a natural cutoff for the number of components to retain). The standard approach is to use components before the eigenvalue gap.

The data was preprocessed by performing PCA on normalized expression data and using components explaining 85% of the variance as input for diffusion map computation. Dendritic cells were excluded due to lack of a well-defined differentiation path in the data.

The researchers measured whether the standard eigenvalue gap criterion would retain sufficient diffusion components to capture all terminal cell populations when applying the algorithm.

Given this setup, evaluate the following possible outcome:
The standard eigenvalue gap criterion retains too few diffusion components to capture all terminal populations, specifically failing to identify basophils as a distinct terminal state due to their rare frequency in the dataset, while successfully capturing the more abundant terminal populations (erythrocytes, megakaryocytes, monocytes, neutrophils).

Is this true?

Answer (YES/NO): YES